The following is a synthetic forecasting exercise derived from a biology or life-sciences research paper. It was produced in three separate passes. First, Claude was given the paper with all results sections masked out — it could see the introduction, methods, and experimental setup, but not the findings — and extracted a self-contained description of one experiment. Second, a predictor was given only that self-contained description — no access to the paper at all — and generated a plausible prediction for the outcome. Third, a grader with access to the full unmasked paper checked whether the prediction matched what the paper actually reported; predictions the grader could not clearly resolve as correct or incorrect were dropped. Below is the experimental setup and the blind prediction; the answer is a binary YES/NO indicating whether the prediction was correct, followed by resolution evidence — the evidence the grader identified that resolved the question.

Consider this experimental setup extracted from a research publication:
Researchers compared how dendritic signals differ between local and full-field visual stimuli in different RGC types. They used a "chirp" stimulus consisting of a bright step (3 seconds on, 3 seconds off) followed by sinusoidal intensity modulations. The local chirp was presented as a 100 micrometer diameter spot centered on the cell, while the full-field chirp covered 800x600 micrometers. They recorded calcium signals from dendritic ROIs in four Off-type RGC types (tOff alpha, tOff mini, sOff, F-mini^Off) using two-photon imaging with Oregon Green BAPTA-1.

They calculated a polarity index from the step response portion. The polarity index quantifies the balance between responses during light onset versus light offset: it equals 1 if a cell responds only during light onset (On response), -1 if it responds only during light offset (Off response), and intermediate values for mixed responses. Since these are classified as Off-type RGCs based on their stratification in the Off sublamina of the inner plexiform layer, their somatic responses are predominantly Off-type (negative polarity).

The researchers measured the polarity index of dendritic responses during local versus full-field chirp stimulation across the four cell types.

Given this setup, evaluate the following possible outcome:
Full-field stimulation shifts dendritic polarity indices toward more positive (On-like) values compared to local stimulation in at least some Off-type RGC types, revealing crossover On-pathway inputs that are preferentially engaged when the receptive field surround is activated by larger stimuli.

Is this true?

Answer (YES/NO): YES